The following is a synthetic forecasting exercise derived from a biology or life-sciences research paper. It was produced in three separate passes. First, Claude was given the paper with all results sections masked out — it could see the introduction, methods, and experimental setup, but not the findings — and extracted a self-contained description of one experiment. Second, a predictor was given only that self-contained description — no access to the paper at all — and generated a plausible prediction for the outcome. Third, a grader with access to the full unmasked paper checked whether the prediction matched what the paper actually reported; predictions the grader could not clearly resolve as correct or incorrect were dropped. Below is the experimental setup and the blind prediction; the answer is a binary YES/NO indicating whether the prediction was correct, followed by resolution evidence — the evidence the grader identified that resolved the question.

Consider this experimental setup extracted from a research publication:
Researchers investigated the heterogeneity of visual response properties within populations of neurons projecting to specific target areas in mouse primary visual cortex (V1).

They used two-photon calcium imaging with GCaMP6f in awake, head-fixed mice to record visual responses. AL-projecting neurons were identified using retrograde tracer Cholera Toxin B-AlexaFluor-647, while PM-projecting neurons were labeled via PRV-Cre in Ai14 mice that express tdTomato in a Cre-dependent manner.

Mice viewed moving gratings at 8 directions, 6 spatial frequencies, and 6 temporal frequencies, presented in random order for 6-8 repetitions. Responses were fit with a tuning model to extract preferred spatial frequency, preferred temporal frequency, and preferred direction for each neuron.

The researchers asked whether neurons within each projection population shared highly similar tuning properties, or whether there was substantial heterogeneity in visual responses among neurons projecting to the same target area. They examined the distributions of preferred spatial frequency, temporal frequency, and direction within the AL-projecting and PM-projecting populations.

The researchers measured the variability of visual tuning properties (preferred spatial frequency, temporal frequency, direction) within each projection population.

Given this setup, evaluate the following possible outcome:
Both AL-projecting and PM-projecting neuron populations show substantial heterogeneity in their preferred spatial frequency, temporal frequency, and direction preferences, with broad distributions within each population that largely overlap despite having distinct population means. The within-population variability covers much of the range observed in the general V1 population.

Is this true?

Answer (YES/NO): YES